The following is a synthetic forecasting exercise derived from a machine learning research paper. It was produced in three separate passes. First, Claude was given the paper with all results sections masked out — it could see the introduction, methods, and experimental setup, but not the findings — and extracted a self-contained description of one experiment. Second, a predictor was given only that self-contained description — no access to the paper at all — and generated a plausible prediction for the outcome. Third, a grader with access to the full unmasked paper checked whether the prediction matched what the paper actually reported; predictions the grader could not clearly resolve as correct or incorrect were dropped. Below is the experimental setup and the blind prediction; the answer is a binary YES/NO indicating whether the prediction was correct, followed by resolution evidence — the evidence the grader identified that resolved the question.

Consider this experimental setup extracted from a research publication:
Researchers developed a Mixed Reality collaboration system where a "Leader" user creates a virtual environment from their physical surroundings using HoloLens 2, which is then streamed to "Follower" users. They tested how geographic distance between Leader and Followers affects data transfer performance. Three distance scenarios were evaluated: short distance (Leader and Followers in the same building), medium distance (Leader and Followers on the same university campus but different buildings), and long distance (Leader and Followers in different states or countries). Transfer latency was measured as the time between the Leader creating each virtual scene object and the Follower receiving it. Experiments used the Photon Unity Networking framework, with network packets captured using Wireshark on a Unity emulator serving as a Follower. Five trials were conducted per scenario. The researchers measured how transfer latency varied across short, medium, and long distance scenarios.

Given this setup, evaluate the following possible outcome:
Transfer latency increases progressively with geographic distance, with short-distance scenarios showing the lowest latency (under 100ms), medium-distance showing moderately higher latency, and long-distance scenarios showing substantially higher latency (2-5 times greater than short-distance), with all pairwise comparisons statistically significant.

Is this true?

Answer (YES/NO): NO